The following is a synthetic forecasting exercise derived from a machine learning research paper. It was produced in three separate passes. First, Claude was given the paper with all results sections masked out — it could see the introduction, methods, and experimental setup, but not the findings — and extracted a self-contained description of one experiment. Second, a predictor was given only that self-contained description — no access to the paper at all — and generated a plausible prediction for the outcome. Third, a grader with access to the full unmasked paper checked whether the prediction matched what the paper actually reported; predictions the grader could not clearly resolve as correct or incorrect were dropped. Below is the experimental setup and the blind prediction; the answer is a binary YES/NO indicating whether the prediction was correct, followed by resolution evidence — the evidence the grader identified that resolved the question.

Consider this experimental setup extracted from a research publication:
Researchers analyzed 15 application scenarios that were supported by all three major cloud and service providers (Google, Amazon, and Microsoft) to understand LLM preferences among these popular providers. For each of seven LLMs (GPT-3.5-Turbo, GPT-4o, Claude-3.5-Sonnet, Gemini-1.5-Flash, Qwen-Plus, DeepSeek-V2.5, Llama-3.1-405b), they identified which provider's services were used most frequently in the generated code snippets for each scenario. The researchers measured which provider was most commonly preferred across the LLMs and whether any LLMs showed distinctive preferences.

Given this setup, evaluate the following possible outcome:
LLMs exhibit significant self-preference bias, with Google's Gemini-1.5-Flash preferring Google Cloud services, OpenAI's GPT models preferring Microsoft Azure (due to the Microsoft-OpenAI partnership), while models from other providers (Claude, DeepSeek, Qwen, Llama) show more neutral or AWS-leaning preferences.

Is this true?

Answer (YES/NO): NO